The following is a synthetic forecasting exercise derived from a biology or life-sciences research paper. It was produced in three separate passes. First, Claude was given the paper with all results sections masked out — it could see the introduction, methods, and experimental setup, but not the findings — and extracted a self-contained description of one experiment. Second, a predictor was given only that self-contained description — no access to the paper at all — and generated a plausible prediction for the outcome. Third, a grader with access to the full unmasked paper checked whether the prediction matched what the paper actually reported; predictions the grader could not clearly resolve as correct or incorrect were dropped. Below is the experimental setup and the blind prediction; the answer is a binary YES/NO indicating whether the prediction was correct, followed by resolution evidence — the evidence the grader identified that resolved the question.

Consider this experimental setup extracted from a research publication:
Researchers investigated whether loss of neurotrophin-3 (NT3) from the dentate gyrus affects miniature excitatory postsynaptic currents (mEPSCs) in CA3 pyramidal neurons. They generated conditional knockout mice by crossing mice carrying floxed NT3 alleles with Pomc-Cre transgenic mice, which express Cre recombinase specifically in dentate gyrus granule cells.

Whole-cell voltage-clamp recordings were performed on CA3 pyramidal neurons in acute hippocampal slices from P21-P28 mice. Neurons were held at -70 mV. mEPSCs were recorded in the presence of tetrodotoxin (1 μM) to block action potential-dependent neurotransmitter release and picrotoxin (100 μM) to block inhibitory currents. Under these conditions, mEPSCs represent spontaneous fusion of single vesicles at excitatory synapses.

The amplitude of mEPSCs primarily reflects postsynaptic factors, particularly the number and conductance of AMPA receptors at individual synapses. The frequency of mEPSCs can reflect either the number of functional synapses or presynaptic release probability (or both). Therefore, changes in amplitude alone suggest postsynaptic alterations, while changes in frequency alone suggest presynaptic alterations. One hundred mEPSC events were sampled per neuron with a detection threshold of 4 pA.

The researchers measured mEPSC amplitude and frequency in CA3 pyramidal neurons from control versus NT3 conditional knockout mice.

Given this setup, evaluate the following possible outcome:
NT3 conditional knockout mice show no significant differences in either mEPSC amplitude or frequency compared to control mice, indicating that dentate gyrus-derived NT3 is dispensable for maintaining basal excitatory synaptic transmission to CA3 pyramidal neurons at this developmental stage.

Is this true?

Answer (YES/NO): NO